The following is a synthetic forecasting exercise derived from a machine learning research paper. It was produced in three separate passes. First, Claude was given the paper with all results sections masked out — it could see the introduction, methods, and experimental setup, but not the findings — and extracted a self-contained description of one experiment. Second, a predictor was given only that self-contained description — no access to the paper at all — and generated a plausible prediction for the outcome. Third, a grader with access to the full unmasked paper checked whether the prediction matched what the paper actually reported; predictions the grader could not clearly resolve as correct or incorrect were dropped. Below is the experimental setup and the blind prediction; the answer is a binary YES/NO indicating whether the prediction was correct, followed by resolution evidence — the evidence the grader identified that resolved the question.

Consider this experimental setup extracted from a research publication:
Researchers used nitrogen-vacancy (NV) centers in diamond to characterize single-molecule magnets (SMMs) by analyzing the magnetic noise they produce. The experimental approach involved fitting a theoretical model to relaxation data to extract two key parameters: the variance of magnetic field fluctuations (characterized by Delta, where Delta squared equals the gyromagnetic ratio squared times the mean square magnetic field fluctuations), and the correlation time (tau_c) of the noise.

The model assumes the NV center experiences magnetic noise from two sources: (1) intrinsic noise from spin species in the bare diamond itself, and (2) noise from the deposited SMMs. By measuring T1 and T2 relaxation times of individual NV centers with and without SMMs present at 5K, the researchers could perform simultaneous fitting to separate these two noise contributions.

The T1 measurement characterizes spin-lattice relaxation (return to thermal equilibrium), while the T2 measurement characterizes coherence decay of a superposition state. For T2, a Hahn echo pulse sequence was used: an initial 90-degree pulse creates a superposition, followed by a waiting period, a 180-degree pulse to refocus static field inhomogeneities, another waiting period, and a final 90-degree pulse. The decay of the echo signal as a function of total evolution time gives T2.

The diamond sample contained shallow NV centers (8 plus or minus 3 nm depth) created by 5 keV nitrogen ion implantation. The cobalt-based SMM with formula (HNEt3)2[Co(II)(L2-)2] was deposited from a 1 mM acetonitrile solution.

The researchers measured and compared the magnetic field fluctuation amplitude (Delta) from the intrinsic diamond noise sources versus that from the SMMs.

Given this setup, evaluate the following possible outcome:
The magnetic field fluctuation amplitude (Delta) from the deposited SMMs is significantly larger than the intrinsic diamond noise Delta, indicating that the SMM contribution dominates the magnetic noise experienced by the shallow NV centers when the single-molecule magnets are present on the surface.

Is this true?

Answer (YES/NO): YES